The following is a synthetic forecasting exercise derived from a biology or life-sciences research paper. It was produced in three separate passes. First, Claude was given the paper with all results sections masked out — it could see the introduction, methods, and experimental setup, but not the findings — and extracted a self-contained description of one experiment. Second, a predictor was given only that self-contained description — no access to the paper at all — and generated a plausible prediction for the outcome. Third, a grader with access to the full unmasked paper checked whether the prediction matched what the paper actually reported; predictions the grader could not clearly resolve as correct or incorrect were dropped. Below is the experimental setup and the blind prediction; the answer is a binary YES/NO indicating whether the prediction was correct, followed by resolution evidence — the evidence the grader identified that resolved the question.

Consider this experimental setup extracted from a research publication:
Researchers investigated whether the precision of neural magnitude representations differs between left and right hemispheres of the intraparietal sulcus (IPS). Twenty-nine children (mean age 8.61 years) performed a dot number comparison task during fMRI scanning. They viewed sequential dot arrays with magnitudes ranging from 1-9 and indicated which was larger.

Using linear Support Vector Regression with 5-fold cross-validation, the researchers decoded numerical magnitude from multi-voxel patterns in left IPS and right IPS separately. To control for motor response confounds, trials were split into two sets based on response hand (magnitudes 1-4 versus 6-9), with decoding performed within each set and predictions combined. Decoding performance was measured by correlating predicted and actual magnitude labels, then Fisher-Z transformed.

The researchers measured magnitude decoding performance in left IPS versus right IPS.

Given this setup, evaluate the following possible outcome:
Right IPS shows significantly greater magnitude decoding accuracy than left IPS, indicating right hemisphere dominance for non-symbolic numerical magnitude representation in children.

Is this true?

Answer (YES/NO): NO